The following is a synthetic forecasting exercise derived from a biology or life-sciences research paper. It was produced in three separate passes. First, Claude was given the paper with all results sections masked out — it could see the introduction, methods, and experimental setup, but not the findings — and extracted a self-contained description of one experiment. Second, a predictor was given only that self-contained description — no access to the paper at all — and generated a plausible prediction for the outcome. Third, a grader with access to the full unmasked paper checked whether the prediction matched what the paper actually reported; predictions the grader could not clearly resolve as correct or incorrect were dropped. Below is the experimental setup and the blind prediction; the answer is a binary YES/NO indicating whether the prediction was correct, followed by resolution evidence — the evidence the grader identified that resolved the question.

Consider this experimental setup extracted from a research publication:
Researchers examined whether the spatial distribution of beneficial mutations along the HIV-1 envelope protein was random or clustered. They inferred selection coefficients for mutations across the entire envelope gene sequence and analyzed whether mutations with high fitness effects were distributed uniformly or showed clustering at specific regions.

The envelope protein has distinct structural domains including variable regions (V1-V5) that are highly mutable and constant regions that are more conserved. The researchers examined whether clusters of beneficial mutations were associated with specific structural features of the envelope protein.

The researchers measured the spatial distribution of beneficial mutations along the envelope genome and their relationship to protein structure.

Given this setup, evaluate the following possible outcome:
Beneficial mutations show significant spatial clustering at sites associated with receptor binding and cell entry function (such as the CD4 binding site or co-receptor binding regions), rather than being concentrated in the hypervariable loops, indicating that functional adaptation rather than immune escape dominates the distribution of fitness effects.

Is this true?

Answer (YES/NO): NO